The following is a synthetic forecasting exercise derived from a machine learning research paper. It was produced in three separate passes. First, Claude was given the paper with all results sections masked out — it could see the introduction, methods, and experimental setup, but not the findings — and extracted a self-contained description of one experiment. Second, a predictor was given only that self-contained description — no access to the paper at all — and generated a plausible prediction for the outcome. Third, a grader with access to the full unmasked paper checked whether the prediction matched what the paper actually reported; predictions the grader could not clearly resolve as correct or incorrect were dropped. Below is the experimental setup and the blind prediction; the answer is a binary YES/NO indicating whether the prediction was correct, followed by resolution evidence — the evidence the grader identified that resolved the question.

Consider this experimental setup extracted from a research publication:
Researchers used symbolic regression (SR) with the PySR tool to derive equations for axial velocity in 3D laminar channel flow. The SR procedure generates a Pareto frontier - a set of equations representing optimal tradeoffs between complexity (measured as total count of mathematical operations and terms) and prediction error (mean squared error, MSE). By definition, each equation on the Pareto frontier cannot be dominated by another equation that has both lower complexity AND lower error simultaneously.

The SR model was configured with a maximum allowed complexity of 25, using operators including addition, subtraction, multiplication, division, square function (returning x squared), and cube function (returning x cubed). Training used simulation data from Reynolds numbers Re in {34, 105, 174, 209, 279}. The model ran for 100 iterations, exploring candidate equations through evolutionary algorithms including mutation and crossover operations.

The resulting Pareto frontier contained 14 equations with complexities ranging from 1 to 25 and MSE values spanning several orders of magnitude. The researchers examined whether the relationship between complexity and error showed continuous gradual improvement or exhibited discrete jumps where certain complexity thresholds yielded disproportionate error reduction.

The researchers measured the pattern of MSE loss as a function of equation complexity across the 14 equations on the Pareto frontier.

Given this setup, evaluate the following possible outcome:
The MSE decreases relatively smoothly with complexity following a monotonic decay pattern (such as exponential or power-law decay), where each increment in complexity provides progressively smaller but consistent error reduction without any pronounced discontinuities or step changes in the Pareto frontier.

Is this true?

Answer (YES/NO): NO